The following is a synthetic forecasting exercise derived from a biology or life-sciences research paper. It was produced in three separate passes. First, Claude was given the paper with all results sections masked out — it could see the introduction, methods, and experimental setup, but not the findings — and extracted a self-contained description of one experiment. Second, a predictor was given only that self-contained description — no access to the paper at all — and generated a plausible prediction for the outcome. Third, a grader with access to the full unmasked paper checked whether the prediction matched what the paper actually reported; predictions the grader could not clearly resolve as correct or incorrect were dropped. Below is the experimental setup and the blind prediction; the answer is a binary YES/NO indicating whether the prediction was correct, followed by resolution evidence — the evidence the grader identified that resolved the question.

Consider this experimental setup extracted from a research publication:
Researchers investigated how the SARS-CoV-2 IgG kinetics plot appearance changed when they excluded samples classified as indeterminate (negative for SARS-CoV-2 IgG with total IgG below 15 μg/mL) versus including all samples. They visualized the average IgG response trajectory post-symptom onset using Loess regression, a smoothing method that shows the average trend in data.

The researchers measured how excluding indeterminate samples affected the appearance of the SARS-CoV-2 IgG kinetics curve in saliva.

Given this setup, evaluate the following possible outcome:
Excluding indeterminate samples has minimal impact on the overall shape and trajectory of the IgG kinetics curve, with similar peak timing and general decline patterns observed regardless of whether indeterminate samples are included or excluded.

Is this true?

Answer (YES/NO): NO